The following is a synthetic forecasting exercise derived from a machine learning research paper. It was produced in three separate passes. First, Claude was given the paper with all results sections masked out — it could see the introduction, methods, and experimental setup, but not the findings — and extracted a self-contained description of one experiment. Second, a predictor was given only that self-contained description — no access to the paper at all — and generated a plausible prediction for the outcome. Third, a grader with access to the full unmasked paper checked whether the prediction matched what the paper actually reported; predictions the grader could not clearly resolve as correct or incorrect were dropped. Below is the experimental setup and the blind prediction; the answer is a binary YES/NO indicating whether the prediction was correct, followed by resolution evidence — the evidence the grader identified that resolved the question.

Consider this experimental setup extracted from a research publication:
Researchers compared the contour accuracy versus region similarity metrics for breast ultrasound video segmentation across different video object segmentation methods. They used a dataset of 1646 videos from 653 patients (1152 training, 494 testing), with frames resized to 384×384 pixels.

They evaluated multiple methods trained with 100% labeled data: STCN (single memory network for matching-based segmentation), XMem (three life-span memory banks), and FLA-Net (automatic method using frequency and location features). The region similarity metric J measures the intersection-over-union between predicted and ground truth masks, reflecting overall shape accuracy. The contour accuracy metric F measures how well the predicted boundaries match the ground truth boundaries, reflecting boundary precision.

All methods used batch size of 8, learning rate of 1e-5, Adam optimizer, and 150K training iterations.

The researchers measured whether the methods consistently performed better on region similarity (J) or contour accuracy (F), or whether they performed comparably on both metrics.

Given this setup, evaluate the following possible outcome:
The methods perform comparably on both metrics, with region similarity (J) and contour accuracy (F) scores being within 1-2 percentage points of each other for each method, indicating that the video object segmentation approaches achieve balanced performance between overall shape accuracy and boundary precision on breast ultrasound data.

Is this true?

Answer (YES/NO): NO